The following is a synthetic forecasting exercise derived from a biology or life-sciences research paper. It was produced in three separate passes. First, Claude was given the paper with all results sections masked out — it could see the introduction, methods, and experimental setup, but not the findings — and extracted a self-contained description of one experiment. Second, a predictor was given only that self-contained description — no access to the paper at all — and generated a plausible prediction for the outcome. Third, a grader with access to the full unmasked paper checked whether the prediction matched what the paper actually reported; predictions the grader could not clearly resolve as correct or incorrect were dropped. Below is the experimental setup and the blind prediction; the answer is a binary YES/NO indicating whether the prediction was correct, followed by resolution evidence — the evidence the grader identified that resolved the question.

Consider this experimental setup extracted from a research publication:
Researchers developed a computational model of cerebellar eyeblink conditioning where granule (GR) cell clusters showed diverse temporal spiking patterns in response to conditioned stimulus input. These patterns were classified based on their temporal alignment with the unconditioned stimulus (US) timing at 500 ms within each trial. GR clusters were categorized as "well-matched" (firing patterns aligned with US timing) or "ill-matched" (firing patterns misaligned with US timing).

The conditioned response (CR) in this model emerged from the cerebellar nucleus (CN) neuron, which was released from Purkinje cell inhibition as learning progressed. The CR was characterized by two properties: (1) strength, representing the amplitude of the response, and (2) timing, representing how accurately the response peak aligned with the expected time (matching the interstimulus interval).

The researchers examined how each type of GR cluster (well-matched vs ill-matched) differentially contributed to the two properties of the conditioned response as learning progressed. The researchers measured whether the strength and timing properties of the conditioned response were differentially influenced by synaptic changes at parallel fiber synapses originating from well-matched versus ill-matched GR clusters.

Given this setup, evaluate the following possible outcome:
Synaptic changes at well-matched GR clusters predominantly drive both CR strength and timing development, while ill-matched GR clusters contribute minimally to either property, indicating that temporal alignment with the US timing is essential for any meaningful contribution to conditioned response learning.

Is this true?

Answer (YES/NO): NO